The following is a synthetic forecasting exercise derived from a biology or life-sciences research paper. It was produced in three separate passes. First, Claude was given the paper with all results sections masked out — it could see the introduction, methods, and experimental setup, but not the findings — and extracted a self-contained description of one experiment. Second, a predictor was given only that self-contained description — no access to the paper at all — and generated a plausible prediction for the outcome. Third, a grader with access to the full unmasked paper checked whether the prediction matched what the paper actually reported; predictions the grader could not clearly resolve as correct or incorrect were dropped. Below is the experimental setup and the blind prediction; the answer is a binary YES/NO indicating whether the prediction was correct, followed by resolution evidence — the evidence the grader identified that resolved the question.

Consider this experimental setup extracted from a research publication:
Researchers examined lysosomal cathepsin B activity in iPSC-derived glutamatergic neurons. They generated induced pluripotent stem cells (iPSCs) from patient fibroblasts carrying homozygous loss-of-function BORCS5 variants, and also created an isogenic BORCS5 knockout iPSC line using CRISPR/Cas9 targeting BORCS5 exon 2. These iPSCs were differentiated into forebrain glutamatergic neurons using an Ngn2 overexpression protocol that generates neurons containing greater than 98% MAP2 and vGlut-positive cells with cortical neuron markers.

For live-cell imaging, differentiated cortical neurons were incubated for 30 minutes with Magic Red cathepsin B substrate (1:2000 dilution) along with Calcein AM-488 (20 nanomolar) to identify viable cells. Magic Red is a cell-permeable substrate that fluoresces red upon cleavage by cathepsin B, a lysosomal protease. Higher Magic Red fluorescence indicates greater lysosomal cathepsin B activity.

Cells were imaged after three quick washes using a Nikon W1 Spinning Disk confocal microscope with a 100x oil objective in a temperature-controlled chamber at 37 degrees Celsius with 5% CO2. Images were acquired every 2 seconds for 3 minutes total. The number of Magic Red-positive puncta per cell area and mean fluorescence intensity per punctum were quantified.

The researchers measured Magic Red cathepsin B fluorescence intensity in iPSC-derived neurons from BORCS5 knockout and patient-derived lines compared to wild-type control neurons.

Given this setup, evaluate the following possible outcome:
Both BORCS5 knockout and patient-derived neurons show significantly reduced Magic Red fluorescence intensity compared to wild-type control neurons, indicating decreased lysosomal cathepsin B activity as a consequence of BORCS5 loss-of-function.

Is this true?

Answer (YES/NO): YES